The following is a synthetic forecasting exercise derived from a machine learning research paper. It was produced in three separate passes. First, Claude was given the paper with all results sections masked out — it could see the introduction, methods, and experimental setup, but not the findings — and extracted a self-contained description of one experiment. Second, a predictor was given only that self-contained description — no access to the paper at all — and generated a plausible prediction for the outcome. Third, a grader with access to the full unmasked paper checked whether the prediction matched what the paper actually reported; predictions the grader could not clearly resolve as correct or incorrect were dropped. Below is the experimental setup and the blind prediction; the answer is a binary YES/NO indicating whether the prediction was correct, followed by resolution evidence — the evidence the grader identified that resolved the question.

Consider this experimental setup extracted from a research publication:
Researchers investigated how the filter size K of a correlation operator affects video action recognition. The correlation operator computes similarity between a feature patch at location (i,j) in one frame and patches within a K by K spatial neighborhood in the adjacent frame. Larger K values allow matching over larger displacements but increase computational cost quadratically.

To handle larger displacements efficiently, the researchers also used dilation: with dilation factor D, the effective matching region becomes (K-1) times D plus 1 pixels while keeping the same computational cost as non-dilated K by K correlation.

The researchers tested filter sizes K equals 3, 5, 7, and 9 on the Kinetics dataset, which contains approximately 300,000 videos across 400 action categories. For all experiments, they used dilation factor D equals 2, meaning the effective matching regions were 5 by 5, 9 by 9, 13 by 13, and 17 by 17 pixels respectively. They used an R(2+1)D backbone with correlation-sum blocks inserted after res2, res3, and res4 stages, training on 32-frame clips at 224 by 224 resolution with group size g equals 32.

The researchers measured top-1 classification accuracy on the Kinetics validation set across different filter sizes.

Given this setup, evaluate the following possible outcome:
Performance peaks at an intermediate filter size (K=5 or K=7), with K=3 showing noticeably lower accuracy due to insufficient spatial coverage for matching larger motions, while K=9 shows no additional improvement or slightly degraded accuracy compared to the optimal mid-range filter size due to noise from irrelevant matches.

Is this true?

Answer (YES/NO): NO